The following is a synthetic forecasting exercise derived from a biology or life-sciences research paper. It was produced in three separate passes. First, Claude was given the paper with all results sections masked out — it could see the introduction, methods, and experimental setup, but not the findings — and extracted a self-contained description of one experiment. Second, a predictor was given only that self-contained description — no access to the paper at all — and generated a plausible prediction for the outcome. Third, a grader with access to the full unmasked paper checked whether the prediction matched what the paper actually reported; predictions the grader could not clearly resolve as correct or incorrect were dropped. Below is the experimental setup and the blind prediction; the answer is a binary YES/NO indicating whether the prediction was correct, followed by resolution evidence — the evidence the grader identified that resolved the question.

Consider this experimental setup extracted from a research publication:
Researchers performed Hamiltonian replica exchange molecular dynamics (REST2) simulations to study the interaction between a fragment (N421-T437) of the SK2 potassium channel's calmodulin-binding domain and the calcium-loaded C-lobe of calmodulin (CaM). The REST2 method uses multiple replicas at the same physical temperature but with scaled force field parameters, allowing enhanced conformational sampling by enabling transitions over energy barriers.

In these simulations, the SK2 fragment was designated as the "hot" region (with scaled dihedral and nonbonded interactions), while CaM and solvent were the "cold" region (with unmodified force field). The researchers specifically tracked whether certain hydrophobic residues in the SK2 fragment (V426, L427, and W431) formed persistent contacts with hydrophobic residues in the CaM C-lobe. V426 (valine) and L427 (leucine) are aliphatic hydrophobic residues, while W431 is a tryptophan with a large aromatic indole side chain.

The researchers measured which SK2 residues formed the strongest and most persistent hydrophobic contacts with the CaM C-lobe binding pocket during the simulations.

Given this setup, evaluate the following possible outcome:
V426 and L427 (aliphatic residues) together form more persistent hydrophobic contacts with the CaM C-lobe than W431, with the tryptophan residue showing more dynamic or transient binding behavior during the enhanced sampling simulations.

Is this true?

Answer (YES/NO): YES